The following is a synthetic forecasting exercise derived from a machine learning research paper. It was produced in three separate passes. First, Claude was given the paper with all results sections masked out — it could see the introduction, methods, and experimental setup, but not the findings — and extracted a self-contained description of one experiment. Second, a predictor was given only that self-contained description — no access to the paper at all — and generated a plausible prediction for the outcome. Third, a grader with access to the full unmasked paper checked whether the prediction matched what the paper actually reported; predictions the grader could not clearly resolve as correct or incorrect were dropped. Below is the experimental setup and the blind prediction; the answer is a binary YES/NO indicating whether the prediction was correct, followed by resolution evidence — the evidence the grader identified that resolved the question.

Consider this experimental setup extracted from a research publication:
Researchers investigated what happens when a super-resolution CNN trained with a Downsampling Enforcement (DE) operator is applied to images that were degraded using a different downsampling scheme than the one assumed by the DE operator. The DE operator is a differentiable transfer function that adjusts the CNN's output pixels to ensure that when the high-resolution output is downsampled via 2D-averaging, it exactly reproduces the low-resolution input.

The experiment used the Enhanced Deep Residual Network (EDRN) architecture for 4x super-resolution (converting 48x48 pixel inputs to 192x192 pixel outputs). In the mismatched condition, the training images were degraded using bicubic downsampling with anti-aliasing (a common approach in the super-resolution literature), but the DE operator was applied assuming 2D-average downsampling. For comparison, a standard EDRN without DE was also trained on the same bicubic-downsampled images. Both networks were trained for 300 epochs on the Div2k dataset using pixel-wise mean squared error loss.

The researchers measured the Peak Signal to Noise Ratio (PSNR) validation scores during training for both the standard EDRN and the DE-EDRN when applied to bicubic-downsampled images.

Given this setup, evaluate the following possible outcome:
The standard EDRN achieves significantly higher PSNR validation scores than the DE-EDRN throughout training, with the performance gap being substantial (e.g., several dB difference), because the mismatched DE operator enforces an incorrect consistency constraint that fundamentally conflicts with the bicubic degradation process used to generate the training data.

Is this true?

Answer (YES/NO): NO